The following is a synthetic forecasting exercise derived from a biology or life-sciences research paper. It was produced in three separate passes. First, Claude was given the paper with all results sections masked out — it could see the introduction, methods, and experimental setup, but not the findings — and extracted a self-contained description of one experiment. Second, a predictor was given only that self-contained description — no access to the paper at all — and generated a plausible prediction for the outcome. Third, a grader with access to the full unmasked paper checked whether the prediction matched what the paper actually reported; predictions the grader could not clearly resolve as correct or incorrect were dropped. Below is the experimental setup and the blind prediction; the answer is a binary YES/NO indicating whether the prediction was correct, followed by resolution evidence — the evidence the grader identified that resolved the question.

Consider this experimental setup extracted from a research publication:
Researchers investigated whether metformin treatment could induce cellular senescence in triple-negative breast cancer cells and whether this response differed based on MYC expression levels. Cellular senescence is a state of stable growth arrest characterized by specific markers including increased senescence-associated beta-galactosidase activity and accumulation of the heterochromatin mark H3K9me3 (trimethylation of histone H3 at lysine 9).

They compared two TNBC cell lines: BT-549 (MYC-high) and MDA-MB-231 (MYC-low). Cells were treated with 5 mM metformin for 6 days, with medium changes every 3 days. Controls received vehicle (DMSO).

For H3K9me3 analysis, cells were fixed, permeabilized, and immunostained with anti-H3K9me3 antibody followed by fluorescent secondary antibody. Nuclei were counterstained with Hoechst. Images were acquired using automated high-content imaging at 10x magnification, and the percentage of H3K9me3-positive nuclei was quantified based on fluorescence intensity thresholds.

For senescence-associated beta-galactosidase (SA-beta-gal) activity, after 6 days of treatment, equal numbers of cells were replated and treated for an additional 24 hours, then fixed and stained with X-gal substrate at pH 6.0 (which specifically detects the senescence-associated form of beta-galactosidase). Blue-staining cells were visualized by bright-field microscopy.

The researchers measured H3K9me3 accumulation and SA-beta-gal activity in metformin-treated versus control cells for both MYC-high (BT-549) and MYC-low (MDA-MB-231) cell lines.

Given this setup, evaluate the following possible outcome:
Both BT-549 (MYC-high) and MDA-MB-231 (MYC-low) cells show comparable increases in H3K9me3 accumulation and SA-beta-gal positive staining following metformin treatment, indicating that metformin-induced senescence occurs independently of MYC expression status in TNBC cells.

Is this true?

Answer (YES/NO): NO